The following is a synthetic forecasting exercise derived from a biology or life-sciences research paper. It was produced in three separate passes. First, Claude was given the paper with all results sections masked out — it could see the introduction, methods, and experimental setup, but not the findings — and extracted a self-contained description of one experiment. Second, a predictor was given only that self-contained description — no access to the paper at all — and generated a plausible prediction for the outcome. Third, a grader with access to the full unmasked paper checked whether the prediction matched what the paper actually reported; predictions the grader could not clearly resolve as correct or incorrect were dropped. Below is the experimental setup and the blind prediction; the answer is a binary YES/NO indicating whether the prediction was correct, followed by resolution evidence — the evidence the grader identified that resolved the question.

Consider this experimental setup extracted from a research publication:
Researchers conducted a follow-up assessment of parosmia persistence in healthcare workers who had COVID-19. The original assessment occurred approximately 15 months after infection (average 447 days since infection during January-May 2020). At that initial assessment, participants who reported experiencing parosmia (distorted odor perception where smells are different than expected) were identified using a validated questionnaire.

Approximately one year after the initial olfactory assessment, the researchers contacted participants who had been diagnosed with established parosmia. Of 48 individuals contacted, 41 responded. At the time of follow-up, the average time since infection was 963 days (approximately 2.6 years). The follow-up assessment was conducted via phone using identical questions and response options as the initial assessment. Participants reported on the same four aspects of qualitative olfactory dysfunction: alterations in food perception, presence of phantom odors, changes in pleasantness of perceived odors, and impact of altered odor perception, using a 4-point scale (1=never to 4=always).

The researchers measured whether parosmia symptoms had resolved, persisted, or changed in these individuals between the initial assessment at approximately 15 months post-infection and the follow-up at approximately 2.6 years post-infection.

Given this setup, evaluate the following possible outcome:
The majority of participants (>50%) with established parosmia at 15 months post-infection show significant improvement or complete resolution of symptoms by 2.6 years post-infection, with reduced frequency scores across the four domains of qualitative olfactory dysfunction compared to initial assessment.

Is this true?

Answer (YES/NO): NO